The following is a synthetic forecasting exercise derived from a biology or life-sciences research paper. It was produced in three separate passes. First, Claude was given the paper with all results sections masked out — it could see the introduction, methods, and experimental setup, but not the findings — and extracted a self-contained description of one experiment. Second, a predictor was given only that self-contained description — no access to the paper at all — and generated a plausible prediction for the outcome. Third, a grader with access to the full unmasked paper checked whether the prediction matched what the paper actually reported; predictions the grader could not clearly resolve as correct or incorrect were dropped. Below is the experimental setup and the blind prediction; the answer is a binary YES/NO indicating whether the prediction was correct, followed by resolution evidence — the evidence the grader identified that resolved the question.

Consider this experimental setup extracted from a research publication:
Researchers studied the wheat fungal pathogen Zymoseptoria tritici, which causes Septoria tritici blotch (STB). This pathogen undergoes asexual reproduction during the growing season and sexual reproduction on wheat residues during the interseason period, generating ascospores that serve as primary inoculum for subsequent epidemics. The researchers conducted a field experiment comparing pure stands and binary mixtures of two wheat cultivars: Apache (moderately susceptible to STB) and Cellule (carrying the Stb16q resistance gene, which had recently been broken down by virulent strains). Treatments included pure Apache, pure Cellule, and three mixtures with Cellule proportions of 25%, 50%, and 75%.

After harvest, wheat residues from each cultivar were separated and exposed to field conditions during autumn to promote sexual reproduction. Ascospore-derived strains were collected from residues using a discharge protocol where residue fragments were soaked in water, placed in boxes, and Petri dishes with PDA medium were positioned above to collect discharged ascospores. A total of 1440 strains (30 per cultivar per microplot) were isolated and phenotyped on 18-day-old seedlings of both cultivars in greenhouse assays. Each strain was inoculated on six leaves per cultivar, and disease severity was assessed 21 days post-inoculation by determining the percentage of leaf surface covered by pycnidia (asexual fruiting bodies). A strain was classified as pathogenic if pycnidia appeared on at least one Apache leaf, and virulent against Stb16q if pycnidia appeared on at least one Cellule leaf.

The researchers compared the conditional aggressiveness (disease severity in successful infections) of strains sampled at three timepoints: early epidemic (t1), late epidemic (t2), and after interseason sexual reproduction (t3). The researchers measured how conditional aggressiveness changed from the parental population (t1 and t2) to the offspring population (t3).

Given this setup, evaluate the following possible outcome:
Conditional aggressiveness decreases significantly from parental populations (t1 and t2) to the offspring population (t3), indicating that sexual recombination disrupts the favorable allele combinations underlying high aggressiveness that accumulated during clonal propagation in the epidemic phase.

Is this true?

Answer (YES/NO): NO